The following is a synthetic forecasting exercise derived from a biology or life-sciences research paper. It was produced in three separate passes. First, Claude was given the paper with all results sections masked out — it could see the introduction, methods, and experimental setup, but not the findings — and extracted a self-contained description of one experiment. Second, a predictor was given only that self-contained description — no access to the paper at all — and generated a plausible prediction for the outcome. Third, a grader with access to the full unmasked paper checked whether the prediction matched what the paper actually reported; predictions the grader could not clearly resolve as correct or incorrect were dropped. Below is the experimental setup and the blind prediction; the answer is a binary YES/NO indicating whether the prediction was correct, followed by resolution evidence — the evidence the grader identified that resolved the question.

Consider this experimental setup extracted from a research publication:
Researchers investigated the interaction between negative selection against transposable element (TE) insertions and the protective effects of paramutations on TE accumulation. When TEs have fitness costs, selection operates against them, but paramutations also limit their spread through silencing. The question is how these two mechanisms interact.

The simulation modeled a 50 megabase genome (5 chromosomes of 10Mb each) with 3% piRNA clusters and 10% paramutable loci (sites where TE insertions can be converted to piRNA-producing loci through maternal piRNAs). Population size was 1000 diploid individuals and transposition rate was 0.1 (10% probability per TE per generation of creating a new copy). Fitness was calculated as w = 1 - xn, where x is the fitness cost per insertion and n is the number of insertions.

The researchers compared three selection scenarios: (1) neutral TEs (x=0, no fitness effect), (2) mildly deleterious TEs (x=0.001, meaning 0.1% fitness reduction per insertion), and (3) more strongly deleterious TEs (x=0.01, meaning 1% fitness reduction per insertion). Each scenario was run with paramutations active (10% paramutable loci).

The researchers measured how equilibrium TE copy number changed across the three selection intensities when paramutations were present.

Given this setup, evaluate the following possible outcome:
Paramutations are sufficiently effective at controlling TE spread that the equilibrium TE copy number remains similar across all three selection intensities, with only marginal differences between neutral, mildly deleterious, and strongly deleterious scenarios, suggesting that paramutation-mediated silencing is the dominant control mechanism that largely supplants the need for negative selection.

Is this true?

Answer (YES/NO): NO